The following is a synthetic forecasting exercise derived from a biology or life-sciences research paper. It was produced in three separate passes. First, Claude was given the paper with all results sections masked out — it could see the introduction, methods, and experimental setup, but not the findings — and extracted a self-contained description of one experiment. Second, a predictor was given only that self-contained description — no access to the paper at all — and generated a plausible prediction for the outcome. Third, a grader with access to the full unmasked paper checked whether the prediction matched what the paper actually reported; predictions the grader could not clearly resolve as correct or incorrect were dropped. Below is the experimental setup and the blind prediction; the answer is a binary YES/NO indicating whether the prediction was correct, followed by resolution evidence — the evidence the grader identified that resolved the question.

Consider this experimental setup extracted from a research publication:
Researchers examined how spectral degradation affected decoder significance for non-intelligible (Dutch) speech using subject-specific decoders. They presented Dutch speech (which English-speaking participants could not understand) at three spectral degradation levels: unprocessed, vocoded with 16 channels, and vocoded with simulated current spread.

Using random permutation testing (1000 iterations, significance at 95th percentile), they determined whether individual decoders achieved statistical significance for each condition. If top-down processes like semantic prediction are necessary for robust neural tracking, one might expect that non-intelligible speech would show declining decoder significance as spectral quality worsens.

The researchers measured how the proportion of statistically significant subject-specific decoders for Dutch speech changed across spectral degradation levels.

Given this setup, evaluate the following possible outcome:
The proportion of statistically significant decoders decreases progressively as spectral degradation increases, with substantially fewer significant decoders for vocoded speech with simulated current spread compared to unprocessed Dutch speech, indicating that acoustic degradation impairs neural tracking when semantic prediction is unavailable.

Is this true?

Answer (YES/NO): NO